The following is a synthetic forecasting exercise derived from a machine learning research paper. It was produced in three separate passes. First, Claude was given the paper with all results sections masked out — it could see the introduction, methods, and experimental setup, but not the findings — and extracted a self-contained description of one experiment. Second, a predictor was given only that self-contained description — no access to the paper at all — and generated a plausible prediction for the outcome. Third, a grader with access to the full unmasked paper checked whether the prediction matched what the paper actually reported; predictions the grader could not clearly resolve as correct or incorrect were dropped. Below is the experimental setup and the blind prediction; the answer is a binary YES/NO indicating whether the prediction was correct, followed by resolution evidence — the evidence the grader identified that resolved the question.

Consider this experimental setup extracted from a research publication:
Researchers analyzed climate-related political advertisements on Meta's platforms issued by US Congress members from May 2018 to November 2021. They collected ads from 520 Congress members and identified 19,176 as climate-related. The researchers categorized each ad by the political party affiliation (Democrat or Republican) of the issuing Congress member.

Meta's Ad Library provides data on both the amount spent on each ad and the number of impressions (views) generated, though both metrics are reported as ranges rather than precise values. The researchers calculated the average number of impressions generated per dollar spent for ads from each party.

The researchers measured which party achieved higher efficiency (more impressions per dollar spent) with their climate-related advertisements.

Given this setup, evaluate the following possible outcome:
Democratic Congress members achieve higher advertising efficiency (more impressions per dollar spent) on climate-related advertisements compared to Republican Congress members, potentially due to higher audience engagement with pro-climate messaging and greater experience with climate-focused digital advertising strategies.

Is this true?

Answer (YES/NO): NO